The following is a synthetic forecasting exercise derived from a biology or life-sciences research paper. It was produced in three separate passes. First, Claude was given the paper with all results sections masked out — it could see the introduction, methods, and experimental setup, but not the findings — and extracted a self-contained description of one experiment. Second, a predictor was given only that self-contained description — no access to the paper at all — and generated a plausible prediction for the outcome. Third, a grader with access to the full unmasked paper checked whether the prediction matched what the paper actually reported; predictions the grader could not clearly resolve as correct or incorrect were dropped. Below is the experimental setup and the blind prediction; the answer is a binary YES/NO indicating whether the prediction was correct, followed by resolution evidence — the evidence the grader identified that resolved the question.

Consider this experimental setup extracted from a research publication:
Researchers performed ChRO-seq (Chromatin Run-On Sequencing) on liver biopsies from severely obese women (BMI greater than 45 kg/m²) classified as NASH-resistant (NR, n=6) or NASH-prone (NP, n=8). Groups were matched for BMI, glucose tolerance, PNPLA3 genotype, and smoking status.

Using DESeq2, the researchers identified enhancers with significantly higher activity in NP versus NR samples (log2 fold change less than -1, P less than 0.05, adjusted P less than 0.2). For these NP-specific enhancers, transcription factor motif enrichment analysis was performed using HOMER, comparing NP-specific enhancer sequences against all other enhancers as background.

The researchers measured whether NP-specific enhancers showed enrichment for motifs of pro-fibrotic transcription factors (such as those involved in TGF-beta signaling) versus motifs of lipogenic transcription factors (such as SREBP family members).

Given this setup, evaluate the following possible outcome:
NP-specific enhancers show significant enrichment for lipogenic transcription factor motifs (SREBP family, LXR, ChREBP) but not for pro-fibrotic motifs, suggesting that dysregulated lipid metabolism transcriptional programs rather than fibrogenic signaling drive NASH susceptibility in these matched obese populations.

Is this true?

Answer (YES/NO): NO